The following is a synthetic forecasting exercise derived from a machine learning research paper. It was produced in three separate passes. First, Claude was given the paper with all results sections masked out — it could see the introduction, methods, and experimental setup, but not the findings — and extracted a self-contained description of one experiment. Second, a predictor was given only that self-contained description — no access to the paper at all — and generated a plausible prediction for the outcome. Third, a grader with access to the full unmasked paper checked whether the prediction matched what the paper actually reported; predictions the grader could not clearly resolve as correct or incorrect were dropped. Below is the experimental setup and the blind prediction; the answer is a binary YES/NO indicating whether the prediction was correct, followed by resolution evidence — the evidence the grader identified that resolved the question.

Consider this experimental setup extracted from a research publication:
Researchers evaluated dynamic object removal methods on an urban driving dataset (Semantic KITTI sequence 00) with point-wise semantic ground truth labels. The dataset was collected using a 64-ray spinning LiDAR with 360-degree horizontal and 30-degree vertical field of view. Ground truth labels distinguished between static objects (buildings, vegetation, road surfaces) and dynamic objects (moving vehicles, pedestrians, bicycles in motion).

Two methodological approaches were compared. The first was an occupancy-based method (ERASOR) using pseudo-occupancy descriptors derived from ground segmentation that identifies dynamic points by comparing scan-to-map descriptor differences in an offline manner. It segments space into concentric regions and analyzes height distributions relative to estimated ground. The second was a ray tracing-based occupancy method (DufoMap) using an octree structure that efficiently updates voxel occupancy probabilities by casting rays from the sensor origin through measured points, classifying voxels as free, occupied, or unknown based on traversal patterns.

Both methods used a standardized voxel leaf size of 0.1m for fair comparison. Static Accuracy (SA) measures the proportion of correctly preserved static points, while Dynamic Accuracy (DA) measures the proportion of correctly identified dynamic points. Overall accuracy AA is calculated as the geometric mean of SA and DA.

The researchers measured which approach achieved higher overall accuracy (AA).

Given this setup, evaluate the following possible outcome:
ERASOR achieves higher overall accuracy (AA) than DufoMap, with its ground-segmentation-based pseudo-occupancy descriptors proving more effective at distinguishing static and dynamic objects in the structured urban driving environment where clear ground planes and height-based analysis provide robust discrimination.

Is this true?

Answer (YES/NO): NO